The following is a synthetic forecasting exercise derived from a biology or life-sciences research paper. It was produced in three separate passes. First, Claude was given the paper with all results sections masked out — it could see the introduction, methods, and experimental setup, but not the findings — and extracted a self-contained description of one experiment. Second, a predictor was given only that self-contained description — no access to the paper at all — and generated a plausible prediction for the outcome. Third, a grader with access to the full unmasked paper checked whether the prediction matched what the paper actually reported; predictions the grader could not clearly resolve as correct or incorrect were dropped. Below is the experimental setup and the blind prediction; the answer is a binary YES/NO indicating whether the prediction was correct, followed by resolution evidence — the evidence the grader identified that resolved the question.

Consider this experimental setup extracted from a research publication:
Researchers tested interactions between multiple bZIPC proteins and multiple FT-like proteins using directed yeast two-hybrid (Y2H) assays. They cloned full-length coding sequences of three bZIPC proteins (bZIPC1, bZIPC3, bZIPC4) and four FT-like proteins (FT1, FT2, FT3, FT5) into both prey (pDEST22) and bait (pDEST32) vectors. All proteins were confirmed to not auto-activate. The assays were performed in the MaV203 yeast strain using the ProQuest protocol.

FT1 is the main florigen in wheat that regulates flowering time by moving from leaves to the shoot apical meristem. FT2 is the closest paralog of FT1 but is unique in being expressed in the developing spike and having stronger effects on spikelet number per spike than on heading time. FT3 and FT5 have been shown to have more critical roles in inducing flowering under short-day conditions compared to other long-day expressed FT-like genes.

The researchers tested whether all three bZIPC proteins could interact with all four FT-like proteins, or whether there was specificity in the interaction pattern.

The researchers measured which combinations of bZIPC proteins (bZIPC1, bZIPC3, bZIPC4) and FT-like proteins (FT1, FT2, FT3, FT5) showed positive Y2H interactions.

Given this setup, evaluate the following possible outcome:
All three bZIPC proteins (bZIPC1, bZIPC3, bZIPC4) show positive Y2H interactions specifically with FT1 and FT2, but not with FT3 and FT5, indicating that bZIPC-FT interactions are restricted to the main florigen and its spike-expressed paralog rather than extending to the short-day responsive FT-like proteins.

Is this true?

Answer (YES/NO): NO